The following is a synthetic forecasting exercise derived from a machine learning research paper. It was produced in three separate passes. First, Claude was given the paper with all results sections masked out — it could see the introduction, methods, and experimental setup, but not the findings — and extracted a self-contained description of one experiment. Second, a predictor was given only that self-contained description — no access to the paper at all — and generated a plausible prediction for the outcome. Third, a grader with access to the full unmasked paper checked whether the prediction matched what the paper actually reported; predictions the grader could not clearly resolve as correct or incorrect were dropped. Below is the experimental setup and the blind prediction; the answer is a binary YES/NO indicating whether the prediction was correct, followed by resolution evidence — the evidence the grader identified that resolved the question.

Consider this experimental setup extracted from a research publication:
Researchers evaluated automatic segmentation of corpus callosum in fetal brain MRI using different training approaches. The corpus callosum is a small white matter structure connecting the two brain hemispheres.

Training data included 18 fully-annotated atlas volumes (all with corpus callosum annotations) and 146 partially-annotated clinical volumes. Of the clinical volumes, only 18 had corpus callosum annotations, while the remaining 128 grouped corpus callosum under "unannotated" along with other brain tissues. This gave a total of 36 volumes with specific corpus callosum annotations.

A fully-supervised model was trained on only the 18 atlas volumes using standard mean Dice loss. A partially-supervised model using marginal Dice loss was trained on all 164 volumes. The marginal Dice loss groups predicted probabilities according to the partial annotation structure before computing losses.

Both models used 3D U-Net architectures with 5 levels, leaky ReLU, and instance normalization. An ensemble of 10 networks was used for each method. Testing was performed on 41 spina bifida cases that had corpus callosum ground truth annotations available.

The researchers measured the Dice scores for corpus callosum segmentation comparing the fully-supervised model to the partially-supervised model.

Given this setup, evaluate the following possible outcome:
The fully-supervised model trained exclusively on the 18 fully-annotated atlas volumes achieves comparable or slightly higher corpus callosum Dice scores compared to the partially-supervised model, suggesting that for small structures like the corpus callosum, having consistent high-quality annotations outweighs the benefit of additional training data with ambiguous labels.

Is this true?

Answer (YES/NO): NO